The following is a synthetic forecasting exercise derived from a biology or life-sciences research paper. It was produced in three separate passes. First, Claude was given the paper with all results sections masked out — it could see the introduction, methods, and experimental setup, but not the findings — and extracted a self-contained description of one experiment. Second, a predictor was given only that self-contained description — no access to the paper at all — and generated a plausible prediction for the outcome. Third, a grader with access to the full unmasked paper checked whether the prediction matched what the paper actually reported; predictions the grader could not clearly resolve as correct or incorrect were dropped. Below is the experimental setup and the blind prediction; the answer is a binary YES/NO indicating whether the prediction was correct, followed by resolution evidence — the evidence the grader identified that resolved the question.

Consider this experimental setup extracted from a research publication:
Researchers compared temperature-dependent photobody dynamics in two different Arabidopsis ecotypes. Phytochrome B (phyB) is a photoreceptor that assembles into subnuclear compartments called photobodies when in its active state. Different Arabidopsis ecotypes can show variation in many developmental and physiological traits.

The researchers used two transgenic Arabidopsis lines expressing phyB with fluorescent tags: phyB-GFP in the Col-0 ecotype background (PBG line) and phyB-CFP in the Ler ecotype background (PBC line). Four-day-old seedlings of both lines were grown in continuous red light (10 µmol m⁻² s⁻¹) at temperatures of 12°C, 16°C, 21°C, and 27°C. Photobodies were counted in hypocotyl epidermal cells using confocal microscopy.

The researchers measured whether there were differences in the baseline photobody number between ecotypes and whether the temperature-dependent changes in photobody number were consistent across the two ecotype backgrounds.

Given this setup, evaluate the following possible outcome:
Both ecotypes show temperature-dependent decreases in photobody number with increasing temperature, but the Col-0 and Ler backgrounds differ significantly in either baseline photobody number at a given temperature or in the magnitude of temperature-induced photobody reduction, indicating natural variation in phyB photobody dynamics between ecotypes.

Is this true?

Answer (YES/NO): YES